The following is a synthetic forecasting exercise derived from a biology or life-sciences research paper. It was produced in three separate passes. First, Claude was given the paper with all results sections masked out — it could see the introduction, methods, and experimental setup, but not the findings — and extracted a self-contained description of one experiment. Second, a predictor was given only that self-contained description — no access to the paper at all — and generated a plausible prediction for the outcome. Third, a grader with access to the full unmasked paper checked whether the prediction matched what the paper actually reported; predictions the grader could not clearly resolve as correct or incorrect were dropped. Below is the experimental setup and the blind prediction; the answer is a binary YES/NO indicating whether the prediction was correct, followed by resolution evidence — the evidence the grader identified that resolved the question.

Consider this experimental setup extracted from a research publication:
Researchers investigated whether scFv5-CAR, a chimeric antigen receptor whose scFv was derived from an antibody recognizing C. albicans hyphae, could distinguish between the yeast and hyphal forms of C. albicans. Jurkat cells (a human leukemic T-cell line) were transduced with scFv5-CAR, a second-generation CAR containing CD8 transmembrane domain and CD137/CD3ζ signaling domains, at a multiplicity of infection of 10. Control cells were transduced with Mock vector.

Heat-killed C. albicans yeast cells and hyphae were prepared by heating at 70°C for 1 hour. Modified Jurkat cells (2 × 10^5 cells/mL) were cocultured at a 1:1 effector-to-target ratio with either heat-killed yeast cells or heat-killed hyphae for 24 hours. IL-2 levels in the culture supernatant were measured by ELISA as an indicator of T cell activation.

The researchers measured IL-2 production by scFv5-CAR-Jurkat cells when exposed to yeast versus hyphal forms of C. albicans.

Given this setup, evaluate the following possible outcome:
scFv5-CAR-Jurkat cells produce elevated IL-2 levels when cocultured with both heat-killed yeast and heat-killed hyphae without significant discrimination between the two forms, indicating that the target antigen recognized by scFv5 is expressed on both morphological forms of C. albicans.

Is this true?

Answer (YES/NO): NO